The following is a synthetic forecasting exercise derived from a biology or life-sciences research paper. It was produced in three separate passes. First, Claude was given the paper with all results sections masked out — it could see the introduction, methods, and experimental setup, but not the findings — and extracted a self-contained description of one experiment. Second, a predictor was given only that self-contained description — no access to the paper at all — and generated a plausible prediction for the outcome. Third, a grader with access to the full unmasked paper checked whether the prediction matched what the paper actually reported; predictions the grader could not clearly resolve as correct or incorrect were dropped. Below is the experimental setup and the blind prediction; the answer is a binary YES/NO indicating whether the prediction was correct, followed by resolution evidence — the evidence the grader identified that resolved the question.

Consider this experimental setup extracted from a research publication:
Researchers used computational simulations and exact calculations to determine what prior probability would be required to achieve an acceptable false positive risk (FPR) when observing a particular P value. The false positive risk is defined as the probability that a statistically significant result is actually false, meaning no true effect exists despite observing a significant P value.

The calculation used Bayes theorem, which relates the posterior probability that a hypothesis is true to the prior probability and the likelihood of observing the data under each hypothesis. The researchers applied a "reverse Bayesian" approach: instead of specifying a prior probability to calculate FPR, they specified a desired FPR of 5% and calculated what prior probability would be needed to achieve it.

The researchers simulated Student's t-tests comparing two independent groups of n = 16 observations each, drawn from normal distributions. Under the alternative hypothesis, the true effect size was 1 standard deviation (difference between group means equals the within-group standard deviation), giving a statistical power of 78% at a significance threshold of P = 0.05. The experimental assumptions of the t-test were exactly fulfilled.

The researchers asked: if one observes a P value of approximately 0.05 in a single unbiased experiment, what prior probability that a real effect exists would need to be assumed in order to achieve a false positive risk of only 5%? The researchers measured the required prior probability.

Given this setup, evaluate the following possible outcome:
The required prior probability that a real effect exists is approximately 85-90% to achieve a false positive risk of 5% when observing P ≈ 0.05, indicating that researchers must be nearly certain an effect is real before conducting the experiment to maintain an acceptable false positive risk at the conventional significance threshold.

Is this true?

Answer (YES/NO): YES